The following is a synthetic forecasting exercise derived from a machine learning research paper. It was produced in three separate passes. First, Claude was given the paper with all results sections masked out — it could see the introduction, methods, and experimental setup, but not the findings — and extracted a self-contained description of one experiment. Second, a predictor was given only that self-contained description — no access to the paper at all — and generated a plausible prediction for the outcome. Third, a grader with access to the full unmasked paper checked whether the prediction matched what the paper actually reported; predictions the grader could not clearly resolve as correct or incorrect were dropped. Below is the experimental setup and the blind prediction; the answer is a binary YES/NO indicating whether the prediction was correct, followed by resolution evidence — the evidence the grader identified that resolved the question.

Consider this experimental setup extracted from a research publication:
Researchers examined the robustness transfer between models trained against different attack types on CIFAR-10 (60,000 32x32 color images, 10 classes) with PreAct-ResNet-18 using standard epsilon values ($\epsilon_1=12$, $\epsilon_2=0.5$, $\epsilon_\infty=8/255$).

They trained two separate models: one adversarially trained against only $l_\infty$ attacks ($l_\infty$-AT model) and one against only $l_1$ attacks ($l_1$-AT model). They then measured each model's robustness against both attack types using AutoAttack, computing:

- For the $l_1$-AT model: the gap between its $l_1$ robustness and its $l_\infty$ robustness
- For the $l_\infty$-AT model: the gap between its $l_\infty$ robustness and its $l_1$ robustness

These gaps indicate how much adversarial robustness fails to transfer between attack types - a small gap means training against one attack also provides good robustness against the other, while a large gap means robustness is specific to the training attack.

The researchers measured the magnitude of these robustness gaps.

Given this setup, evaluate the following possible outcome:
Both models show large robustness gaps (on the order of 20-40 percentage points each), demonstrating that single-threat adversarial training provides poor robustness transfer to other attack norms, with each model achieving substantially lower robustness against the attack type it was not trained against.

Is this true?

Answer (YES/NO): NO